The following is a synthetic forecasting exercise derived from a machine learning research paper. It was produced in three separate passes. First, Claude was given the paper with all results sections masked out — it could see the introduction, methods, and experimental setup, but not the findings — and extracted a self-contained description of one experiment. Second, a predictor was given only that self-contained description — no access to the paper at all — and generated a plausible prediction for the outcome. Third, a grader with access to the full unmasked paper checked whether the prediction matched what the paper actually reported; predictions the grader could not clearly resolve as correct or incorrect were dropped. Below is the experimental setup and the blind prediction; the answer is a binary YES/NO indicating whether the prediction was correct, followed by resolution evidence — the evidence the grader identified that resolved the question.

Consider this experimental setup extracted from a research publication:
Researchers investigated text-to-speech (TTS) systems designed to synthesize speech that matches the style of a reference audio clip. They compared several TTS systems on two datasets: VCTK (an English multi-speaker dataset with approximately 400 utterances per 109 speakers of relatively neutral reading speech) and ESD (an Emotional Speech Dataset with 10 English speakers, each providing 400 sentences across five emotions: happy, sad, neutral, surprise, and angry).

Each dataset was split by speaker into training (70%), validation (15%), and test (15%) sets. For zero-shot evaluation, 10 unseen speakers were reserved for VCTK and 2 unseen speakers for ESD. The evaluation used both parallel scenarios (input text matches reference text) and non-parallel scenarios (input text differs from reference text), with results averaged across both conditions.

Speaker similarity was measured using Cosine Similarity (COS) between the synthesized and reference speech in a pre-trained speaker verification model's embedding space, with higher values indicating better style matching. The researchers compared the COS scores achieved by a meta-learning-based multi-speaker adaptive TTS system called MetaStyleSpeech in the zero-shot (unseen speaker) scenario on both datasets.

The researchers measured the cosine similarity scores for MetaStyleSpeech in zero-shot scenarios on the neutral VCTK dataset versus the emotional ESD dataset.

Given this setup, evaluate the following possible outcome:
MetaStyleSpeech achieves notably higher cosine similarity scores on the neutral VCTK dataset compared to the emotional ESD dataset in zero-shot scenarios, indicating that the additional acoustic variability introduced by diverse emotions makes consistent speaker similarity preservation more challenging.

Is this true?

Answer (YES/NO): NO